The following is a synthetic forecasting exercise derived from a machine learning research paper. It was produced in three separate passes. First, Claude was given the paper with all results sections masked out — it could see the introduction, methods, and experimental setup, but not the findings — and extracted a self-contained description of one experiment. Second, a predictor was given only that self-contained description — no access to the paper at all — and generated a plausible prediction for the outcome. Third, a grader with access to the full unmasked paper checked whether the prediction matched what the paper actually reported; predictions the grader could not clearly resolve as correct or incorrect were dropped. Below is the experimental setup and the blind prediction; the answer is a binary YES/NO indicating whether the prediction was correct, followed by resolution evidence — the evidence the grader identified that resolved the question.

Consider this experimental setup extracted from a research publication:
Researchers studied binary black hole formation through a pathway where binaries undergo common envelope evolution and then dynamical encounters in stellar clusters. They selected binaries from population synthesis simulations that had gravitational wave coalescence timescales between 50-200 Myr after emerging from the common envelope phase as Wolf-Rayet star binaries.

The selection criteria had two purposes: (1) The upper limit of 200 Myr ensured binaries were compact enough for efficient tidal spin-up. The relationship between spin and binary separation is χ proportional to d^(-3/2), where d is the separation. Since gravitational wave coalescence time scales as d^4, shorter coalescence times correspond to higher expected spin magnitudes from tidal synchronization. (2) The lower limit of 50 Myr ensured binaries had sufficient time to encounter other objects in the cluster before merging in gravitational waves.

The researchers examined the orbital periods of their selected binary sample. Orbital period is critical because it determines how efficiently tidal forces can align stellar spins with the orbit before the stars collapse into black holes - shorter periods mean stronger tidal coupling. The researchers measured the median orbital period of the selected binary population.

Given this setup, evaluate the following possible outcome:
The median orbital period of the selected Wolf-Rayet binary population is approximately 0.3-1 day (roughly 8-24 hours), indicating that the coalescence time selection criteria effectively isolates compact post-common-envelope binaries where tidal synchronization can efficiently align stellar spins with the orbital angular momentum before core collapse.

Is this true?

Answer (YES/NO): NO